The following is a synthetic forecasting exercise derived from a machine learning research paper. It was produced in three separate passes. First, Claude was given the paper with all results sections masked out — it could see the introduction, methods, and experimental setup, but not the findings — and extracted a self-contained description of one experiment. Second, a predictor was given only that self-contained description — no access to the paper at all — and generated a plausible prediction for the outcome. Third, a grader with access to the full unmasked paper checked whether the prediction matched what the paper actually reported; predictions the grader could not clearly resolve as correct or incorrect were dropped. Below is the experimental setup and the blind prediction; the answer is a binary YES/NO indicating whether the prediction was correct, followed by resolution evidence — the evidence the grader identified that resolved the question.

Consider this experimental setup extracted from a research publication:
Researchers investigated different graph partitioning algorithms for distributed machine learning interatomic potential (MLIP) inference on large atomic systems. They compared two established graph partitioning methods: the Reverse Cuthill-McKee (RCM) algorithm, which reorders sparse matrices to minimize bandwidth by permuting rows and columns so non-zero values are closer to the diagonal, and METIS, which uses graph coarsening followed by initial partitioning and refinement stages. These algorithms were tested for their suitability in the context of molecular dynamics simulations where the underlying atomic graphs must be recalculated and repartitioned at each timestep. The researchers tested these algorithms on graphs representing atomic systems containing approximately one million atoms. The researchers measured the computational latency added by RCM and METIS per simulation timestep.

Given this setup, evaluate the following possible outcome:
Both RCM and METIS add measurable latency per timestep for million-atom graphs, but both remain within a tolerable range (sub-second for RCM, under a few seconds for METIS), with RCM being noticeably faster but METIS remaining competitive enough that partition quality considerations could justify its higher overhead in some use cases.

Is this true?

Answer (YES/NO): NO